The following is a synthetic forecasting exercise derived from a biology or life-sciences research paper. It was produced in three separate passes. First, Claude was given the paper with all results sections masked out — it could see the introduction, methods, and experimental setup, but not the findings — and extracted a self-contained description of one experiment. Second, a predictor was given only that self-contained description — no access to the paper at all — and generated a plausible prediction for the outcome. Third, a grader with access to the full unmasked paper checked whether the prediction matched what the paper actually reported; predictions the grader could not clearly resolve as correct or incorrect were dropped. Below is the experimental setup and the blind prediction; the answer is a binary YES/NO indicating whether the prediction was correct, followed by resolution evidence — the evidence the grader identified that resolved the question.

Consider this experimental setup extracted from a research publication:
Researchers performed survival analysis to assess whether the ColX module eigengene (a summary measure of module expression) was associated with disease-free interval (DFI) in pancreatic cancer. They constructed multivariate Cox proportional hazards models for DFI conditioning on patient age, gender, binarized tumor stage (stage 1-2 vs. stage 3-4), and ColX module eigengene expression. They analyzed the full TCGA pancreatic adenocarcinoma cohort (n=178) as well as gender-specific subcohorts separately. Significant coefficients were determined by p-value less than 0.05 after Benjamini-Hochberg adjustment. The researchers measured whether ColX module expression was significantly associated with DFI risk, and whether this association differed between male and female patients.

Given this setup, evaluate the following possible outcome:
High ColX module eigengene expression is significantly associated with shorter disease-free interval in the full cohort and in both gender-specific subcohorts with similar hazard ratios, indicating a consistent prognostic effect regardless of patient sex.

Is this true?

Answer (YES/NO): NO